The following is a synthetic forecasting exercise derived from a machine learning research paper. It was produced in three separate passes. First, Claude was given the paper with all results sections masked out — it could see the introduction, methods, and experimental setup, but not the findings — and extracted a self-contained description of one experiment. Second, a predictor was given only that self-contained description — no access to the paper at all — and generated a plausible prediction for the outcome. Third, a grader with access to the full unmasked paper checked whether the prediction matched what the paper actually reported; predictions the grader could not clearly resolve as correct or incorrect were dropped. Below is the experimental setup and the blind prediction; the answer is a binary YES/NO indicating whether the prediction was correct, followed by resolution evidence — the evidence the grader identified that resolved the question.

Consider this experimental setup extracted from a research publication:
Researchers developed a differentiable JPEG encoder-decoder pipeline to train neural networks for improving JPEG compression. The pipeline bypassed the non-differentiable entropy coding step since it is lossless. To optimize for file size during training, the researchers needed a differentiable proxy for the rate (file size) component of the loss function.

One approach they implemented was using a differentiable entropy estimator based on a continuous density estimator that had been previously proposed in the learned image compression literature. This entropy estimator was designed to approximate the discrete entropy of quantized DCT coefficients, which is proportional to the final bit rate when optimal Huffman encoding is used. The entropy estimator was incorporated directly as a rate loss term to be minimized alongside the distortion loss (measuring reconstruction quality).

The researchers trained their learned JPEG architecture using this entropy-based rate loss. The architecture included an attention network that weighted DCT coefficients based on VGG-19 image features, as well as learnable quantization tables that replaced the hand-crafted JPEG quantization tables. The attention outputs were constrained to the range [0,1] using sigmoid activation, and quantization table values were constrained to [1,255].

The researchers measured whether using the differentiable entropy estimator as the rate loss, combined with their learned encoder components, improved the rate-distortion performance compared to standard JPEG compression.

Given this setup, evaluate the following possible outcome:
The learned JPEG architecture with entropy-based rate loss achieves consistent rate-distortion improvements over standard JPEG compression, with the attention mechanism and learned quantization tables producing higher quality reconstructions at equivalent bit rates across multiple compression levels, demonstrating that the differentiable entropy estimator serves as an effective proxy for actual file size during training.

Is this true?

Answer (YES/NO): NO